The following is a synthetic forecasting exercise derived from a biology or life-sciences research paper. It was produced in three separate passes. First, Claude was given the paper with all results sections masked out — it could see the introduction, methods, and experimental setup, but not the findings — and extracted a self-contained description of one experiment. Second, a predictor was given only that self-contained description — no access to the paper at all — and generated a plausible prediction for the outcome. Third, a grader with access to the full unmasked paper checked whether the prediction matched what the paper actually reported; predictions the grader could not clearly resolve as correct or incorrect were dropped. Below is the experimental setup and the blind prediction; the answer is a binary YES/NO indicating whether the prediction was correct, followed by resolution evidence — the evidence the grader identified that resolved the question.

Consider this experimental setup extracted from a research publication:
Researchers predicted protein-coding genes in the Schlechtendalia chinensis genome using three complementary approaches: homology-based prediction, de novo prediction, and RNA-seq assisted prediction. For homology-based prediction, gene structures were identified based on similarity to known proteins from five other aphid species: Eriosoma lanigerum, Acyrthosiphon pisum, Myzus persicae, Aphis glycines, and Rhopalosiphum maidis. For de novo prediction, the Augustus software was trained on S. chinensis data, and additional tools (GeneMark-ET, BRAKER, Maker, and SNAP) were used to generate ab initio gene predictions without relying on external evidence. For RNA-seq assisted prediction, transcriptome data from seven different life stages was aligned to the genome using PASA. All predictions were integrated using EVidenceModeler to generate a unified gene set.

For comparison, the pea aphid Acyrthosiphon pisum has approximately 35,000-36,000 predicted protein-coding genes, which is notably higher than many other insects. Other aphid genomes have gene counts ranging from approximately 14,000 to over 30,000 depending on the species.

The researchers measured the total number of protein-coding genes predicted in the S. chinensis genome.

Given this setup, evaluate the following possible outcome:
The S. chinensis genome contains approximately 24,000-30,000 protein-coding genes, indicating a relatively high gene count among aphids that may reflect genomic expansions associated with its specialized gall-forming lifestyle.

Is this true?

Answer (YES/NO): NO